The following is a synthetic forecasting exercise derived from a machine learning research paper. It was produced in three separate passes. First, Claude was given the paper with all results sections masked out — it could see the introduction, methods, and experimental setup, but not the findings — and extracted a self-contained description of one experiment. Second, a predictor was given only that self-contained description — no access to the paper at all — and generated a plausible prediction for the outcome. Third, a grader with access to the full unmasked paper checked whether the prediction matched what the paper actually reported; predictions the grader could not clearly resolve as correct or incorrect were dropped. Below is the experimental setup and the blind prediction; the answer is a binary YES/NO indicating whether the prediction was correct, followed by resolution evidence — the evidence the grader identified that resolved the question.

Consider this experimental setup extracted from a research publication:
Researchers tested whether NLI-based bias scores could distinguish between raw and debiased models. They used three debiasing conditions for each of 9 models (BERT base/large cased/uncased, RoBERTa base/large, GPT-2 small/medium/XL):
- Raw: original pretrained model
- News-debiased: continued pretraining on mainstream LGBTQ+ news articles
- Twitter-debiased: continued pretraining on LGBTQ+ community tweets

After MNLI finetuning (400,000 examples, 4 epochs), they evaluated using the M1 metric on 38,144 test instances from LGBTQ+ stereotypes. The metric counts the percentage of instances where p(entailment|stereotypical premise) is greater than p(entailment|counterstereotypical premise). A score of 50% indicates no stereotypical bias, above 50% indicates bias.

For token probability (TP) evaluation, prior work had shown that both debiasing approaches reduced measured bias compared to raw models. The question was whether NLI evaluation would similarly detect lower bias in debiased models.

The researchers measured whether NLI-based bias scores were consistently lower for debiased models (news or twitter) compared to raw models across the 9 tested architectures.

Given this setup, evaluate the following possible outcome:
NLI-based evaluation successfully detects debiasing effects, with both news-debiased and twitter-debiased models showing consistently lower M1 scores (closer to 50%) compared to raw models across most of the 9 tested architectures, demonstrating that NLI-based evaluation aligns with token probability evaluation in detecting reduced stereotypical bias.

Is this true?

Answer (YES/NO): NO